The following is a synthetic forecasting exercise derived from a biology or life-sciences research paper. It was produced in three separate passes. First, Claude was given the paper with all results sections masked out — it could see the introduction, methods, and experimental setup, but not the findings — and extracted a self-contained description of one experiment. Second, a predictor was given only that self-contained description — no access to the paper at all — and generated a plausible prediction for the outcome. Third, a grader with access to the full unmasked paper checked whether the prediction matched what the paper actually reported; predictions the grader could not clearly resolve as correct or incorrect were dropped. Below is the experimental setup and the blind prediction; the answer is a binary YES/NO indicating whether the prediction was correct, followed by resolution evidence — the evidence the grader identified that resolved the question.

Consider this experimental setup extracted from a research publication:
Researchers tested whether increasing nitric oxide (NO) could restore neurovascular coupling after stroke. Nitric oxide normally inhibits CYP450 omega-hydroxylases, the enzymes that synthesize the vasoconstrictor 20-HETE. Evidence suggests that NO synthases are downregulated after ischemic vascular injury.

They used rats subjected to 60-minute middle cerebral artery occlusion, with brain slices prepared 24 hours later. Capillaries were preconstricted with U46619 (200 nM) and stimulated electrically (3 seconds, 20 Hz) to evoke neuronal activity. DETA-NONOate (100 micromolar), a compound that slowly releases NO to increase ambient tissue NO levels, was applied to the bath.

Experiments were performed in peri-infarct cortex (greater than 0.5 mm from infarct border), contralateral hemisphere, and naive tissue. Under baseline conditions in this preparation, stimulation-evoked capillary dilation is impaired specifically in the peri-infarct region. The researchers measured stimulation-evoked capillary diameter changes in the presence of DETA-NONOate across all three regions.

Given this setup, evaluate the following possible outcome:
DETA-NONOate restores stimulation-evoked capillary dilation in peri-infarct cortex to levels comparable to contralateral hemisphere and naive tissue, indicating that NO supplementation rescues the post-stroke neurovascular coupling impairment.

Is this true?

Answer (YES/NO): YES